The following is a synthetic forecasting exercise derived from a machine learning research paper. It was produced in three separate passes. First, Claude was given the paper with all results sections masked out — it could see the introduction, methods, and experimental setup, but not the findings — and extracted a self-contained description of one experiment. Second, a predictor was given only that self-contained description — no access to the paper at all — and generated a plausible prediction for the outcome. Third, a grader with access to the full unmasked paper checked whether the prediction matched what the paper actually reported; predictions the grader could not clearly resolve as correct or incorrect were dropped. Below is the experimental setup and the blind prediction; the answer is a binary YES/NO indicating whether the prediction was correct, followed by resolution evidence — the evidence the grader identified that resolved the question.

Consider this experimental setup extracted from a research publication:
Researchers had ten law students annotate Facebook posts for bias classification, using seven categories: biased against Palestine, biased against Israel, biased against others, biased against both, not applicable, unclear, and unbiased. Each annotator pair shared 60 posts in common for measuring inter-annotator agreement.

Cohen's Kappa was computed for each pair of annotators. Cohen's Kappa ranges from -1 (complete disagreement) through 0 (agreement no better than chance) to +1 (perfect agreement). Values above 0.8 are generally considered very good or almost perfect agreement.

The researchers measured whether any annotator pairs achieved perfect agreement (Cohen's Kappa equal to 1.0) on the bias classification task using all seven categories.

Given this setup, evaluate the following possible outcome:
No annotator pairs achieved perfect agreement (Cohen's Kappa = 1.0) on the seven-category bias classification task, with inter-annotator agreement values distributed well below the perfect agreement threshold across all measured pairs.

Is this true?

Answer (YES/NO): NO